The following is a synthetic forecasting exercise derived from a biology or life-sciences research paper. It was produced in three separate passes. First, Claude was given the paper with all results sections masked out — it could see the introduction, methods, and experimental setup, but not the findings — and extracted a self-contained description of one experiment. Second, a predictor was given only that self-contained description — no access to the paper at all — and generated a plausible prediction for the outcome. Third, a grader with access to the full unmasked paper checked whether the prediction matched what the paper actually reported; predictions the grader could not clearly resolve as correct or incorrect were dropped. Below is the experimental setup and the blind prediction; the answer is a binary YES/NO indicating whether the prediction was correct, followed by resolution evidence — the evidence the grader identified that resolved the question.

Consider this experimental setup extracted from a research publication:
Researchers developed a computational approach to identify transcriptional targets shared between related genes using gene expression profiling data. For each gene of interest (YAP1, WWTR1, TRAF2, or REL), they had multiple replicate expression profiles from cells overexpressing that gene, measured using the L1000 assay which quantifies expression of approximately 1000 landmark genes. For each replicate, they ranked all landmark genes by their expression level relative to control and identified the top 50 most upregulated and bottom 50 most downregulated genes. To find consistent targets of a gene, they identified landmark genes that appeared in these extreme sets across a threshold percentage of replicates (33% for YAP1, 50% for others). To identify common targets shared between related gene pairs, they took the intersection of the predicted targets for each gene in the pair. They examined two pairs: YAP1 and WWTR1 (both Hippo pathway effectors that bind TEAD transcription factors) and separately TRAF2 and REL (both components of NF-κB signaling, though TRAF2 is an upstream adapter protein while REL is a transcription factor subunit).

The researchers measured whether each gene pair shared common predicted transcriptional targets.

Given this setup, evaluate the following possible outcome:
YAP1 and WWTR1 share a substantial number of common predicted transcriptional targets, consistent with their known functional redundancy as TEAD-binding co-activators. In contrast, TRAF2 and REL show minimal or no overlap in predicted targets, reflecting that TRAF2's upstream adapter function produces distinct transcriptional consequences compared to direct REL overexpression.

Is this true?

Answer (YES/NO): NO